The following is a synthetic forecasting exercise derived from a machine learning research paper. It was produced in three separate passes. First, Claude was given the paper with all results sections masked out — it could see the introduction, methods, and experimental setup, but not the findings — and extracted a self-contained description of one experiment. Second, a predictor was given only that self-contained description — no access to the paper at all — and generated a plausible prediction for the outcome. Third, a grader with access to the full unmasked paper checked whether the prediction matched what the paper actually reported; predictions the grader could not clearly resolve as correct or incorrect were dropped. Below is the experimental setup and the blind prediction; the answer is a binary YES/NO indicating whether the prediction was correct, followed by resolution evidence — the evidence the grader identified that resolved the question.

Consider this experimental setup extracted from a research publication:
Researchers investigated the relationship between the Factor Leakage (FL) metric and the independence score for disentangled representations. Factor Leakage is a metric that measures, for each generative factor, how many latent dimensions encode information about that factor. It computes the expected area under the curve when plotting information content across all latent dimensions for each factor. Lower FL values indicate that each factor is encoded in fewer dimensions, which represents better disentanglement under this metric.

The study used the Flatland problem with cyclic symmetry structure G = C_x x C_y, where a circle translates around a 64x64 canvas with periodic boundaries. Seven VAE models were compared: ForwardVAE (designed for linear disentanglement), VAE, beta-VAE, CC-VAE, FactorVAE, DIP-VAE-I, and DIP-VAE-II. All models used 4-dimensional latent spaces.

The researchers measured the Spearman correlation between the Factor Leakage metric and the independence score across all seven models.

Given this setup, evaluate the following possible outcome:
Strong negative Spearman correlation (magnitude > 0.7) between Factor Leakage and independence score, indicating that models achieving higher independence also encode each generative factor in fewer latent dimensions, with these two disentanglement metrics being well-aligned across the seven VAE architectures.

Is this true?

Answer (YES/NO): YES